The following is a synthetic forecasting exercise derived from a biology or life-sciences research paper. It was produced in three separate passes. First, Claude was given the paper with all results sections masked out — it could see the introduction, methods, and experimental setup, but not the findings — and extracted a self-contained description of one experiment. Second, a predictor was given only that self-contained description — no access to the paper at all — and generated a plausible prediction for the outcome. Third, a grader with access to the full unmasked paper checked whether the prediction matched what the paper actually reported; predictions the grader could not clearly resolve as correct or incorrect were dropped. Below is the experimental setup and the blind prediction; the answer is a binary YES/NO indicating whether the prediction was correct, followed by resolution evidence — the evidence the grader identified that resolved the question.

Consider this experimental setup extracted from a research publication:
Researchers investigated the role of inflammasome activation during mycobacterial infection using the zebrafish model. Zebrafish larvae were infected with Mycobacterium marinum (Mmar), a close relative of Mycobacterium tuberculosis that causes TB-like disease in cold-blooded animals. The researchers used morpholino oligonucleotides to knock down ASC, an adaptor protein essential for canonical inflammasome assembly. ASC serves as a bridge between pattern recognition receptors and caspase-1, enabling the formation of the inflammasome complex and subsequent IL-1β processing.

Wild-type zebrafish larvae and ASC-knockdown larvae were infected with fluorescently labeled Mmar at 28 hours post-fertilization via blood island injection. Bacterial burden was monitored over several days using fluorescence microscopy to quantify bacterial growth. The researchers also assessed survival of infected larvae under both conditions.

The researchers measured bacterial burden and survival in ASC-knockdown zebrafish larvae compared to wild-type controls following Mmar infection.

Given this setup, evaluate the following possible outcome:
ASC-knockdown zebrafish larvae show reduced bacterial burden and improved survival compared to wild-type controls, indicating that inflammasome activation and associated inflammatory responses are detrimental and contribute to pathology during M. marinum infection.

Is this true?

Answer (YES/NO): NO